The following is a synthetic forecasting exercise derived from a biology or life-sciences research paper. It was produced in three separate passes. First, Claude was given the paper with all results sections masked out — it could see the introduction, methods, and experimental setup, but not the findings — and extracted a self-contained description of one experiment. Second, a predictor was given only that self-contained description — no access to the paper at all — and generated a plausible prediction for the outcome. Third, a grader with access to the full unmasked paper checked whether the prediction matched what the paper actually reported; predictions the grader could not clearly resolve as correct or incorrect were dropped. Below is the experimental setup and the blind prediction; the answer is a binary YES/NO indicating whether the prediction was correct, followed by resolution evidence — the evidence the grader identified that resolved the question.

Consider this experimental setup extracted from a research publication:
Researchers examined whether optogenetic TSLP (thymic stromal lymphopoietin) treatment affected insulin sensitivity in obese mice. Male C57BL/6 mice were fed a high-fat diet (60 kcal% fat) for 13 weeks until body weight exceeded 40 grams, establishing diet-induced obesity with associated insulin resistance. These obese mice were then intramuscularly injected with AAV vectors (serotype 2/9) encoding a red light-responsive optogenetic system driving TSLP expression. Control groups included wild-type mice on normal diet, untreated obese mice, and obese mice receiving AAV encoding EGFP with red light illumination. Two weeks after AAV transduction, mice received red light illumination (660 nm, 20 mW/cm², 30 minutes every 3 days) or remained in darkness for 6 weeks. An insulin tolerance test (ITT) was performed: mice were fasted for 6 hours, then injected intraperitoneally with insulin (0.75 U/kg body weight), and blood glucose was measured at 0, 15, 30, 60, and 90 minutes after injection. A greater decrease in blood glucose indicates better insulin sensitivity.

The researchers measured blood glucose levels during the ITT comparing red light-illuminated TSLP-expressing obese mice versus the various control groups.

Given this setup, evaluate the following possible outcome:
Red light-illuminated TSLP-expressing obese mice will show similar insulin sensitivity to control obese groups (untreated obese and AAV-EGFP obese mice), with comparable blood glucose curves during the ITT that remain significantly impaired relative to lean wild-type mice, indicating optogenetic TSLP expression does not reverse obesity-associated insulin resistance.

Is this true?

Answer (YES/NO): NO